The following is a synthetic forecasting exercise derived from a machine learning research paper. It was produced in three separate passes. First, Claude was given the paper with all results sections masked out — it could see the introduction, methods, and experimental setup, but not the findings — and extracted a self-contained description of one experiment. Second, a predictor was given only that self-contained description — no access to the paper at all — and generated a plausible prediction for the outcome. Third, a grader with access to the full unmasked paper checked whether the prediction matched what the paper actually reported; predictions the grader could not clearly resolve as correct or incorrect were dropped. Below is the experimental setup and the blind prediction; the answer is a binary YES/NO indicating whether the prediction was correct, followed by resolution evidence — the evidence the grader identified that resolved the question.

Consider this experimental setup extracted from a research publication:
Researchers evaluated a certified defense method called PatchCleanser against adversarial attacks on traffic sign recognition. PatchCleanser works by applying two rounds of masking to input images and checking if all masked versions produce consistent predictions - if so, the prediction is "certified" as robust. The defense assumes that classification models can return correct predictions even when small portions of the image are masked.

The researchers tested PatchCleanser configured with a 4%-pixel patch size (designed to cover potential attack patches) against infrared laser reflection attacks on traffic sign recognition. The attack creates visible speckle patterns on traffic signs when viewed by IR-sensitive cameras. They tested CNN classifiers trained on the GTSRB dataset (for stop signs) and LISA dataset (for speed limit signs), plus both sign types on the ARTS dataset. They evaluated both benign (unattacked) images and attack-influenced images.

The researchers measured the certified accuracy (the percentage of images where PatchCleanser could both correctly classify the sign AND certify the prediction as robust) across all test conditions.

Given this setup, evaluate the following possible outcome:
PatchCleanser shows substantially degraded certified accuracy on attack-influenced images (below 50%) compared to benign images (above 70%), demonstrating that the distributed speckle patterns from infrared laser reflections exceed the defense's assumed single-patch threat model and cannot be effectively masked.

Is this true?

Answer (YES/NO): NO